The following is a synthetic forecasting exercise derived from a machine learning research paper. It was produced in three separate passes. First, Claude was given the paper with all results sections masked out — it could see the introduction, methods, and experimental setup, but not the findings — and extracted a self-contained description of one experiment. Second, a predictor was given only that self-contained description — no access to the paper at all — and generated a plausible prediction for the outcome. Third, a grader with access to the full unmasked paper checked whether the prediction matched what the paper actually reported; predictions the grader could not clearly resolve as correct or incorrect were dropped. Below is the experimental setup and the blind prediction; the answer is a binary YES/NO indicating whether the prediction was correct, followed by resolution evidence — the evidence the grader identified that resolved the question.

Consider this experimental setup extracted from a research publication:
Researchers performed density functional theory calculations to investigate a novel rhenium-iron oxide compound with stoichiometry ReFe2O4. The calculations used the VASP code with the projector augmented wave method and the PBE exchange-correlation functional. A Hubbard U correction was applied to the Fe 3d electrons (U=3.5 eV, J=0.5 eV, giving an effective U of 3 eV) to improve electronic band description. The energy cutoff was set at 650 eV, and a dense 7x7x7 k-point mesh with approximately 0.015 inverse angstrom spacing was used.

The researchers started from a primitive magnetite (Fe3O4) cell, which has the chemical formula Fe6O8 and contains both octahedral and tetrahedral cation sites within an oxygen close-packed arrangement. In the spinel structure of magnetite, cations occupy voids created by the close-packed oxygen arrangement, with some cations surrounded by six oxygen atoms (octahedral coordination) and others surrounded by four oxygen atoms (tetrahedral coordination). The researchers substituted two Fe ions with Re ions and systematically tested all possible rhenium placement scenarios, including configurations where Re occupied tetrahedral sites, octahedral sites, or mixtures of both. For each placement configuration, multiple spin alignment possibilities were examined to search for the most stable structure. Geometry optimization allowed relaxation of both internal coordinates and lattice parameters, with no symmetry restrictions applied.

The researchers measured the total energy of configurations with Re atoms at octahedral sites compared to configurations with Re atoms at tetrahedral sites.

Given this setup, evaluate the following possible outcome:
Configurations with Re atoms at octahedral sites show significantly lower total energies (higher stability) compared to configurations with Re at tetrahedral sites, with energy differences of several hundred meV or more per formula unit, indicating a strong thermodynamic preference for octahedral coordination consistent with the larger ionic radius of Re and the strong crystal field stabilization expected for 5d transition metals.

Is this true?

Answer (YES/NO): YES